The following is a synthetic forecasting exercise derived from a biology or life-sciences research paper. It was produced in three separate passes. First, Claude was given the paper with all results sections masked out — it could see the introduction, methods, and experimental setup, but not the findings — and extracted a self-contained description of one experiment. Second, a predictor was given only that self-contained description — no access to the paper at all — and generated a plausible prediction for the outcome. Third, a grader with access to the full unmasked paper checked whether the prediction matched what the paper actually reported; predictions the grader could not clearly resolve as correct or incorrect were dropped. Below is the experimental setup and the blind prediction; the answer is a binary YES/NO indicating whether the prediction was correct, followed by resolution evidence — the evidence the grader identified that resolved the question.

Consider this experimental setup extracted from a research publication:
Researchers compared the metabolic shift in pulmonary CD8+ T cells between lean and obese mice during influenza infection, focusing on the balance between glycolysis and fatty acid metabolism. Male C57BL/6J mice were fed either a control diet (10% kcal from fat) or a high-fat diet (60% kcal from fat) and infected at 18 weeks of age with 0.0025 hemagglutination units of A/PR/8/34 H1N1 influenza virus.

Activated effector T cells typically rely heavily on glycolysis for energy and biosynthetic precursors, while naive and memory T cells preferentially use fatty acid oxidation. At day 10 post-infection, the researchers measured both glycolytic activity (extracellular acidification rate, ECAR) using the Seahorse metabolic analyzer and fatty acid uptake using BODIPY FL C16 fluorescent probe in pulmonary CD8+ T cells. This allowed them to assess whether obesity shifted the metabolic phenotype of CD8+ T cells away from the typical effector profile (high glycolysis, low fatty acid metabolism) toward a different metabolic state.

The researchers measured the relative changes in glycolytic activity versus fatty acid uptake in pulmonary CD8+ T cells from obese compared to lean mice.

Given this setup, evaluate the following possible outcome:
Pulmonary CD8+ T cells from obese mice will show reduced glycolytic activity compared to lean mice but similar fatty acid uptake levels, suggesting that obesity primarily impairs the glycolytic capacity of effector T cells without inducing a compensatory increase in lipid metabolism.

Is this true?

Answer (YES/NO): NO